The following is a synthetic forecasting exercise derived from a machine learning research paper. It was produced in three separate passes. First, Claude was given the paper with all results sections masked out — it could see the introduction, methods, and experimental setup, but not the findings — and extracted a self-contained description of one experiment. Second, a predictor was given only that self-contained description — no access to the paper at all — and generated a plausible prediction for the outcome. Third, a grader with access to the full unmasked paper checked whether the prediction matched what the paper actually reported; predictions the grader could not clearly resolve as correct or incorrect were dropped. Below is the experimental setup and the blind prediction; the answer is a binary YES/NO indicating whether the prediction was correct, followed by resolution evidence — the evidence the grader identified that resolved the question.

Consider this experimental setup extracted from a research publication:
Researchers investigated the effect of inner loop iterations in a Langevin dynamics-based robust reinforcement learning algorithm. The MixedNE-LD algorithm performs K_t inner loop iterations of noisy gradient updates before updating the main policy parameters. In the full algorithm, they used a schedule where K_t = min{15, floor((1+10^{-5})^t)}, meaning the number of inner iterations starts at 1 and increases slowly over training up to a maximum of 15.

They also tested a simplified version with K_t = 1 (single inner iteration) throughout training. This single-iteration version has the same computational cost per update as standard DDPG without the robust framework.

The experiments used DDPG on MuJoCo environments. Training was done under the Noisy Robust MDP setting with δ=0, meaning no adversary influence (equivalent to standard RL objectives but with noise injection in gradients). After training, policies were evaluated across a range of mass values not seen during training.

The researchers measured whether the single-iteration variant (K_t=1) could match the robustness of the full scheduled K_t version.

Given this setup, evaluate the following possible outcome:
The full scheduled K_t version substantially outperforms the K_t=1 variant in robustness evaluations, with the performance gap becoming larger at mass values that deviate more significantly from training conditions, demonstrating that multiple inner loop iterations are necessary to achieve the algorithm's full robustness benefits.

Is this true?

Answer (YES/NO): NO